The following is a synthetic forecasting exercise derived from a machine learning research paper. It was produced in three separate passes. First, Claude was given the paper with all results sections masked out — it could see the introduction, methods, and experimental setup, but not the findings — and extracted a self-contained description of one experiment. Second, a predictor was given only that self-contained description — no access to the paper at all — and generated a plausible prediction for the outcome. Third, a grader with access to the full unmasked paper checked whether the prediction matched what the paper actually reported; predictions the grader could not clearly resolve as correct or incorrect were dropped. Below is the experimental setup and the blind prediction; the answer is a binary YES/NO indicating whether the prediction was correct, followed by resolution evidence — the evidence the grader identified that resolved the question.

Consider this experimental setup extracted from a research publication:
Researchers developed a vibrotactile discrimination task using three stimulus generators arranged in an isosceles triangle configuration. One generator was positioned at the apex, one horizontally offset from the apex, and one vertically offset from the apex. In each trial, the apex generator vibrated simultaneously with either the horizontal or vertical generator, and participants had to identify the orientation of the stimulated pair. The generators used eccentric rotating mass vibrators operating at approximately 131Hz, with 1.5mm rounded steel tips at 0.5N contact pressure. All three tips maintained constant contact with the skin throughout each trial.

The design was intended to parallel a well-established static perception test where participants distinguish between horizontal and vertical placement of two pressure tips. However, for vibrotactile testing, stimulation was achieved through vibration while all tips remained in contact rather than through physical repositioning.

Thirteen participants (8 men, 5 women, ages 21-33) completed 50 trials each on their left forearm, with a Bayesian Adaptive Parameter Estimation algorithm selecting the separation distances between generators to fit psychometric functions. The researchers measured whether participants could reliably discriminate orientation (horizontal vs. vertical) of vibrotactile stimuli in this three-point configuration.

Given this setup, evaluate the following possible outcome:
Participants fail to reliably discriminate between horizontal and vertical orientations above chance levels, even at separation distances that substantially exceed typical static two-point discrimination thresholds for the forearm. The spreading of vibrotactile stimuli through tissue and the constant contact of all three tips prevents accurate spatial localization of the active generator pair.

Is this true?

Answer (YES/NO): NO